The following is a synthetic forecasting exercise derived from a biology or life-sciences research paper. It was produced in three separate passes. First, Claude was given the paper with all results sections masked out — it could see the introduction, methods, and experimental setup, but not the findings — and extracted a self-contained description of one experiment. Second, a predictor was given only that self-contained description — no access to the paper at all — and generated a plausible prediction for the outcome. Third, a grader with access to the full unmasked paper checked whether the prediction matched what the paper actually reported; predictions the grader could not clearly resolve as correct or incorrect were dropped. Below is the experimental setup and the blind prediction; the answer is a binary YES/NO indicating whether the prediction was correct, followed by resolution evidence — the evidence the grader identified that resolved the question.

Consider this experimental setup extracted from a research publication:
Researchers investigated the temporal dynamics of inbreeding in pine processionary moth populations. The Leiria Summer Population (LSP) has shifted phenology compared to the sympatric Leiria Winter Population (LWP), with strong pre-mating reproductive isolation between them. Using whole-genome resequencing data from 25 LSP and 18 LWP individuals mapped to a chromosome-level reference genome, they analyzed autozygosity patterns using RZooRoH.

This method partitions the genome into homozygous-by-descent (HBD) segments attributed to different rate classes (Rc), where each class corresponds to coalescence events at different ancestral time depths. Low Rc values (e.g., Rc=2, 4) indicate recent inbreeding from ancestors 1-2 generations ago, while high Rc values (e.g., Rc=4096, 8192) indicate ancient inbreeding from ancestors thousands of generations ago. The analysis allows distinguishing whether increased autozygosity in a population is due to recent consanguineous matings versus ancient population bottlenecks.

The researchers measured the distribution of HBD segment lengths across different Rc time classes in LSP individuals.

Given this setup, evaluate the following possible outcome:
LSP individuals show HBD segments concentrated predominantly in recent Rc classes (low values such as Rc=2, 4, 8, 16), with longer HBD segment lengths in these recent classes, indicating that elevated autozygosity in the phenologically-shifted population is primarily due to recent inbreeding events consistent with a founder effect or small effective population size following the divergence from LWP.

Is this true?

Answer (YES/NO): NO